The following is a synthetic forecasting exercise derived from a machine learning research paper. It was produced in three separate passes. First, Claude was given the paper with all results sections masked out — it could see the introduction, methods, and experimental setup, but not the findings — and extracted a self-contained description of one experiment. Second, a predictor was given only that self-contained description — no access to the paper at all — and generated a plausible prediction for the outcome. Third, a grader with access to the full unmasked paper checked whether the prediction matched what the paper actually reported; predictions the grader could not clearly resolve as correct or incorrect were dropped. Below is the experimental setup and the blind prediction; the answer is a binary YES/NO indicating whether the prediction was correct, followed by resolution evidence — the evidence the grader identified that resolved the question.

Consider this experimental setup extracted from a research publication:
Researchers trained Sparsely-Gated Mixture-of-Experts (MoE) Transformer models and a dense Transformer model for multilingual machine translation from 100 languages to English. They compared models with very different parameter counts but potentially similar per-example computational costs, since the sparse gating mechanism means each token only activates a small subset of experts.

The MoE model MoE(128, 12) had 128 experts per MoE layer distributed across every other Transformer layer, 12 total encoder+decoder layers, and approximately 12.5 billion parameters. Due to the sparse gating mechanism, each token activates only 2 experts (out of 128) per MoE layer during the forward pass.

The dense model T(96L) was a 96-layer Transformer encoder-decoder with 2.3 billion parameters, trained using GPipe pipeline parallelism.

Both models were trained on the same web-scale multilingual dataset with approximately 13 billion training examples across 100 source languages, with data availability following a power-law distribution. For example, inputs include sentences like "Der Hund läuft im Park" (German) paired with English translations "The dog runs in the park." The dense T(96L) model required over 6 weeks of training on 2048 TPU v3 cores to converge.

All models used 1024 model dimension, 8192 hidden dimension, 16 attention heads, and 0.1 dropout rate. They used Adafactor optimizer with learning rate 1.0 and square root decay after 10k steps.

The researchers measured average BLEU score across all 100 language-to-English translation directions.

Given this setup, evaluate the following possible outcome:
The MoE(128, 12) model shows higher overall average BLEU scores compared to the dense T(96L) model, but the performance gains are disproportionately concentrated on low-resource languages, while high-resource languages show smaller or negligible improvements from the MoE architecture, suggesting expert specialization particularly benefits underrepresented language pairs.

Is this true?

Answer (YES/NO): NO